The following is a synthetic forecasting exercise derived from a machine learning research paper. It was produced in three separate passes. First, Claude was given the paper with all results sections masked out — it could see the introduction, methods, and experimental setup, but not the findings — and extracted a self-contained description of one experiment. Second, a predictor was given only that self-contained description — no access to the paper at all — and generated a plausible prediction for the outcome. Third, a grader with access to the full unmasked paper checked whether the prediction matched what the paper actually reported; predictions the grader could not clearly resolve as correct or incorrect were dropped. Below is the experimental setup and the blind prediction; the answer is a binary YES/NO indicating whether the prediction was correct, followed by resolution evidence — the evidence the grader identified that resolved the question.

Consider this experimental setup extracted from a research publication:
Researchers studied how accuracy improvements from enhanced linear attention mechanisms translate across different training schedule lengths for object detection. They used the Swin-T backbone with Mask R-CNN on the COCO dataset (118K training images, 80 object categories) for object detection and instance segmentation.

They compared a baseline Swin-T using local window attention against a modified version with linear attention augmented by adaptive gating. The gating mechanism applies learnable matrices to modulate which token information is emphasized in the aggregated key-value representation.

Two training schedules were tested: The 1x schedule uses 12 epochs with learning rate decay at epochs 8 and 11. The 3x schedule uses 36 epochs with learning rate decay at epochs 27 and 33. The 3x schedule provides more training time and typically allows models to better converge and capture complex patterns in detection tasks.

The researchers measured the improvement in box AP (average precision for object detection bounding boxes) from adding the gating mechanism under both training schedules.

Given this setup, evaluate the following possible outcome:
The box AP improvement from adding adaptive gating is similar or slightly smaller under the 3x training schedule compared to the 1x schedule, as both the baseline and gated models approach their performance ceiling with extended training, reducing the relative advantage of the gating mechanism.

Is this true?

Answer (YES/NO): YES